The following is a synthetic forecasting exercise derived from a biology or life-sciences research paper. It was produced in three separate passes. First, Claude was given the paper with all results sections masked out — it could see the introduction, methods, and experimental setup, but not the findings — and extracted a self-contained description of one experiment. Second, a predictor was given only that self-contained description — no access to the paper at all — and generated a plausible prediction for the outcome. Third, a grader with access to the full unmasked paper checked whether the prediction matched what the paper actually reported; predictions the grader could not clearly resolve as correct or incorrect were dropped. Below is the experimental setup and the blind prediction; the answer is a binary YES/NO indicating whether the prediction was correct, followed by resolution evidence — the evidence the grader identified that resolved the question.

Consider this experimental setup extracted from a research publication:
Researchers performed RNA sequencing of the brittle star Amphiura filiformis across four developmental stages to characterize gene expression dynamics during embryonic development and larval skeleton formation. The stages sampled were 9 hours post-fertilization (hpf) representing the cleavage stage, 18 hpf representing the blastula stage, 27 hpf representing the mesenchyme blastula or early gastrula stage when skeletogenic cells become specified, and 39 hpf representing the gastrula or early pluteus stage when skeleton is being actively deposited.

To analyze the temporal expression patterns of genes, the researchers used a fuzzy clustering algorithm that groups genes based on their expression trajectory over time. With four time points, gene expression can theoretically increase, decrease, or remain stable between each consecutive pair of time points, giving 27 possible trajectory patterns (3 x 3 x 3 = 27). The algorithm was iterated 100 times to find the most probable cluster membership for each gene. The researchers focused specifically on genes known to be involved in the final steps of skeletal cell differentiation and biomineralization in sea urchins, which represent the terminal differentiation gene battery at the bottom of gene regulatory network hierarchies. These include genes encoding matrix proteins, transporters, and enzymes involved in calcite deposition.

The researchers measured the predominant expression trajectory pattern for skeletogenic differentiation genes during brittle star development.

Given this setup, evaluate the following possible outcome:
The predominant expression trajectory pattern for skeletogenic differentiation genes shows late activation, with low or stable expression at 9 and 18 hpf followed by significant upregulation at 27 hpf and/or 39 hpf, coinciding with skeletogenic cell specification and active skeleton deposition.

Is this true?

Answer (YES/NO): YES